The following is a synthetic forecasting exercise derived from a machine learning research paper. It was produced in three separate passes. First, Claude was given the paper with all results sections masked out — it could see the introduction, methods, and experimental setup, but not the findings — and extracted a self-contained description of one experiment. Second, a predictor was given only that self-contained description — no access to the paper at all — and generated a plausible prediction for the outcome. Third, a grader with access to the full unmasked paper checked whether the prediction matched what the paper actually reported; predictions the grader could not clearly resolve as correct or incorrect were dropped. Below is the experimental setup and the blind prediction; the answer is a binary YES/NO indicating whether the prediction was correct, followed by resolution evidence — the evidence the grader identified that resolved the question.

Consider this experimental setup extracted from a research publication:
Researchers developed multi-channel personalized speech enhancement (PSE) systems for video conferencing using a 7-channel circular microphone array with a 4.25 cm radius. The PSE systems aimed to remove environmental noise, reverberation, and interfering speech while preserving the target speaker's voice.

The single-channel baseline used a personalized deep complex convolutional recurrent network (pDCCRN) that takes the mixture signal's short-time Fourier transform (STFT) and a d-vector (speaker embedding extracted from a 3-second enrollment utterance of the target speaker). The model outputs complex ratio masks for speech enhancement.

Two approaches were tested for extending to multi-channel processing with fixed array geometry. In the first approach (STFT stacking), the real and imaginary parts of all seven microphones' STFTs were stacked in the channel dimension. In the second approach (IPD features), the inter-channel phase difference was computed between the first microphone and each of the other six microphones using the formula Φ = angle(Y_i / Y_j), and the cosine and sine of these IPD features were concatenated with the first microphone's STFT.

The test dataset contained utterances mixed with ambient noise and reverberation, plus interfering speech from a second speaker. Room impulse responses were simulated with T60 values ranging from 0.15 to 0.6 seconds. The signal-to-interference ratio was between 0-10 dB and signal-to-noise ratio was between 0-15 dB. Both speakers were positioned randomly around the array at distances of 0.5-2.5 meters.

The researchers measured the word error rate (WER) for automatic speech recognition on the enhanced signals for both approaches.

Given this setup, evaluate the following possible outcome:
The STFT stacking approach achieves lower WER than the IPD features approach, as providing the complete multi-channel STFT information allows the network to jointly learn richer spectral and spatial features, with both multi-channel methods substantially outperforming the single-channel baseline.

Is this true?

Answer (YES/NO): NO